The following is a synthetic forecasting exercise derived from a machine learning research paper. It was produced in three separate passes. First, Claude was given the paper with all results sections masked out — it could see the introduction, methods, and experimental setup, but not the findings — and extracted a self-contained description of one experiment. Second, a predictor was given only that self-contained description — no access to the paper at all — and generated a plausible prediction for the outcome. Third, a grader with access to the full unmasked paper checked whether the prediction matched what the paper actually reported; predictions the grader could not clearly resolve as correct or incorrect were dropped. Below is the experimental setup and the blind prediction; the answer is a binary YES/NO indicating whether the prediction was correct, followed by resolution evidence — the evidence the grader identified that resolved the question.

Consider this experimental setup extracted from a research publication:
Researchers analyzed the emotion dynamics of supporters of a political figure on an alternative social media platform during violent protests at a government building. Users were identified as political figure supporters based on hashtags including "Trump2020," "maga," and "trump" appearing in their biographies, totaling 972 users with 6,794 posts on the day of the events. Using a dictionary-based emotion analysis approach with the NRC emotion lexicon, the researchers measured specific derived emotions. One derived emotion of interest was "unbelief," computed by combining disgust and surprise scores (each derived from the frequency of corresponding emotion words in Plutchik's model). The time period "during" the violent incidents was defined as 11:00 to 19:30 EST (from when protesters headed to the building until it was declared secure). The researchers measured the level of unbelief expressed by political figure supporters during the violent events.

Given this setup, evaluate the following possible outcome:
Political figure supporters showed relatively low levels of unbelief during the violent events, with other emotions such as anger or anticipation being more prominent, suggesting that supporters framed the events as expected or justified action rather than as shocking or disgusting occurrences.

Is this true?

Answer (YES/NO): YES